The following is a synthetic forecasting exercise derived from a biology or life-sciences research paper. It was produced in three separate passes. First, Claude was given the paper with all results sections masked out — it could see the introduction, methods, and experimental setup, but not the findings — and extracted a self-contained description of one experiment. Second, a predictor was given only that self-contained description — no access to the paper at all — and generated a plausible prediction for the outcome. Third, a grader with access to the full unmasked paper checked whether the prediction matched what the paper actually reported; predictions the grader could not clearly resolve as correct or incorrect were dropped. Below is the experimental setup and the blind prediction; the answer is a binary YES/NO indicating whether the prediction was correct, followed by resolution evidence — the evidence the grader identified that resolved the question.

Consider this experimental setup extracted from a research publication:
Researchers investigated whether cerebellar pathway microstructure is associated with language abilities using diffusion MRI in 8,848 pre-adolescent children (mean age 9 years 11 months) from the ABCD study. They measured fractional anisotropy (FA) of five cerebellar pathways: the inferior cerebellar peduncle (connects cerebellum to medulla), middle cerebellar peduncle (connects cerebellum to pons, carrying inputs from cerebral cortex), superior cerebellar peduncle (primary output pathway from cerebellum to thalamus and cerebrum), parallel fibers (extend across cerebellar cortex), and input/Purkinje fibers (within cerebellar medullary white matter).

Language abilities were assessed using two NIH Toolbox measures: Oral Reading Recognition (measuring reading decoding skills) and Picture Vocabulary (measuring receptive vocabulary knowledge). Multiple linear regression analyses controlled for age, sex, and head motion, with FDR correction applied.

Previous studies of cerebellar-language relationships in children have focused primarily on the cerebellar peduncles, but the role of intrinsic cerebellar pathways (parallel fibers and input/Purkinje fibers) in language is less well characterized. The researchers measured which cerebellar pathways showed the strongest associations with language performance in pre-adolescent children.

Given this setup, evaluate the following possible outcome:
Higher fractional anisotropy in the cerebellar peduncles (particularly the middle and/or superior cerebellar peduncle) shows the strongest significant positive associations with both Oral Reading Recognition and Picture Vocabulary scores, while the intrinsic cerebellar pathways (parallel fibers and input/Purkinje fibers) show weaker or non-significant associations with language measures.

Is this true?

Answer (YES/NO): YES